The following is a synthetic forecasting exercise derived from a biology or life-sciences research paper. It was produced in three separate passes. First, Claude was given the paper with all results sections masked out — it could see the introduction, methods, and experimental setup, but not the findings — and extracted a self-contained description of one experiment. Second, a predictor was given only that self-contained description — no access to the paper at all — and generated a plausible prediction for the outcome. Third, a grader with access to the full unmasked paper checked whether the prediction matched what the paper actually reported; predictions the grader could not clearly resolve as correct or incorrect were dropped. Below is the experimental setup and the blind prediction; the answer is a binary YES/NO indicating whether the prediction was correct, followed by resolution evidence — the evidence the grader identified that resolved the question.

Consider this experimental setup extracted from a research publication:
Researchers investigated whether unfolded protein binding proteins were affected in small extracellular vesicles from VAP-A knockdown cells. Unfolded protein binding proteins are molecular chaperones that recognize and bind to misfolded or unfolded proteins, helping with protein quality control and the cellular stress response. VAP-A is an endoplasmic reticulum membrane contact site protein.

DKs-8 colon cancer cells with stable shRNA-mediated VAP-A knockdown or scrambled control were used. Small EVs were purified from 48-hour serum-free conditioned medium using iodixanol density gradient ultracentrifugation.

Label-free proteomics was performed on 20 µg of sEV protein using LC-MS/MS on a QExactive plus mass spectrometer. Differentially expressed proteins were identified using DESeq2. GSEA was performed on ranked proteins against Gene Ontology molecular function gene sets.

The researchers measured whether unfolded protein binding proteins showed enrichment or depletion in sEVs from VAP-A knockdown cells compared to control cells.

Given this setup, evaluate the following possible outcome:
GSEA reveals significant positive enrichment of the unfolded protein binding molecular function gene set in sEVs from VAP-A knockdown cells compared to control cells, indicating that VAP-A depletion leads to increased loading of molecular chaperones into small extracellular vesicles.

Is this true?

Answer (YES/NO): NO